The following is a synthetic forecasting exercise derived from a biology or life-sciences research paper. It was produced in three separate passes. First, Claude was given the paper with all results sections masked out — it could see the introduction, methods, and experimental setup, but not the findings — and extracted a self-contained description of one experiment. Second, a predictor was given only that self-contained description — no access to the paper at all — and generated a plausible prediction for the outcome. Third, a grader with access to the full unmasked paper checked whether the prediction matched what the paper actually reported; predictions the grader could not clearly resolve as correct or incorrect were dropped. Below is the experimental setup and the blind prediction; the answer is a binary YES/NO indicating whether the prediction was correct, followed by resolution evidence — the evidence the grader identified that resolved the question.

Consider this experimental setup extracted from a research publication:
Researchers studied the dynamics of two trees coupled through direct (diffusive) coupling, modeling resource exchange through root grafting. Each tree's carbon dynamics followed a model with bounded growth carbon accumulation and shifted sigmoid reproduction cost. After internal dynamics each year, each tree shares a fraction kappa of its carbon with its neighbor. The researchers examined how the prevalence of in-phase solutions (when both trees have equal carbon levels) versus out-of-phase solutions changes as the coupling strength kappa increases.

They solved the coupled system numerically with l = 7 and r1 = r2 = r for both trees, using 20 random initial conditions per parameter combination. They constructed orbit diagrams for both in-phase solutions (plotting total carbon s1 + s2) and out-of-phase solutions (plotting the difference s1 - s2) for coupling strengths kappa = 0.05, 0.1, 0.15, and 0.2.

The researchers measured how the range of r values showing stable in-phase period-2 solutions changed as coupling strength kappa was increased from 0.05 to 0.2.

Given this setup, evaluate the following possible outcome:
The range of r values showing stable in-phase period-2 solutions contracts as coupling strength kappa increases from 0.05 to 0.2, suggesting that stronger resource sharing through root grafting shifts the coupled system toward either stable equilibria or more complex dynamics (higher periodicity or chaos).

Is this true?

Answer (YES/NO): NO